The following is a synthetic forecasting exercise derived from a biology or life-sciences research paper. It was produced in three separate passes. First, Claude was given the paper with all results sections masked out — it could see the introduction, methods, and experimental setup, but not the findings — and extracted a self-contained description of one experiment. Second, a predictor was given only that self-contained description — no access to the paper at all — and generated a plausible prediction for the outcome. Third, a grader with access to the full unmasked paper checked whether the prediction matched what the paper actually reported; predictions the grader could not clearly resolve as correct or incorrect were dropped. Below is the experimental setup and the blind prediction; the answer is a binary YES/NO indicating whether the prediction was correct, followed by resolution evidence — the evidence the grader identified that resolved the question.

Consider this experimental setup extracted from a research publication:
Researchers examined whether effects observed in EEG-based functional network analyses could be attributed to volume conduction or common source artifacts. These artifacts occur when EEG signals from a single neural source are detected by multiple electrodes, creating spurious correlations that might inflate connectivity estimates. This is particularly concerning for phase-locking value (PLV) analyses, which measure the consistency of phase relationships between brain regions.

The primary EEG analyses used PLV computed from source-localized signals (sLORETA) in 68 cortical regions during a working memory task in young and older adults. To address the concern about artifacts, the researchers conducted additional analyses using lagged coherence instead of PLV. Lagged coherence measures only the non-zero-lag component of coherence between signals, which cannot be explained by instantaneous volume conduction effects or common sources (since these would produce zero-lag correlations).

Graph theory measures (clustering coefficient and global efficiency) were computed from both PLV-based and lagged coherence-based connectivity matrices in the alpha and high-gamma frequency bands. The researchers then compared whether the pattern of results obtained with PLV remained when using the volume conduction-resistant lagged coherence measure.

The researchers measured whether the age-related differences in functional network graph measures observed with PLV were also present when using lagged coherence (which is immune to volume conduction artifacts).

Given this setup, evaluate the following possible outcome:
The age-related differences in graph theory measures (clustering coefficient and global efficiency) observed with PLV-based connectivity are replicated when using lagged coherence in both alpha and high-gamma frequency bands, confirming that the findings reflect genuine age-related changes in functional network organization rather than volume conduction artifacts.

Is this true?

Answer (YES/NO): YES